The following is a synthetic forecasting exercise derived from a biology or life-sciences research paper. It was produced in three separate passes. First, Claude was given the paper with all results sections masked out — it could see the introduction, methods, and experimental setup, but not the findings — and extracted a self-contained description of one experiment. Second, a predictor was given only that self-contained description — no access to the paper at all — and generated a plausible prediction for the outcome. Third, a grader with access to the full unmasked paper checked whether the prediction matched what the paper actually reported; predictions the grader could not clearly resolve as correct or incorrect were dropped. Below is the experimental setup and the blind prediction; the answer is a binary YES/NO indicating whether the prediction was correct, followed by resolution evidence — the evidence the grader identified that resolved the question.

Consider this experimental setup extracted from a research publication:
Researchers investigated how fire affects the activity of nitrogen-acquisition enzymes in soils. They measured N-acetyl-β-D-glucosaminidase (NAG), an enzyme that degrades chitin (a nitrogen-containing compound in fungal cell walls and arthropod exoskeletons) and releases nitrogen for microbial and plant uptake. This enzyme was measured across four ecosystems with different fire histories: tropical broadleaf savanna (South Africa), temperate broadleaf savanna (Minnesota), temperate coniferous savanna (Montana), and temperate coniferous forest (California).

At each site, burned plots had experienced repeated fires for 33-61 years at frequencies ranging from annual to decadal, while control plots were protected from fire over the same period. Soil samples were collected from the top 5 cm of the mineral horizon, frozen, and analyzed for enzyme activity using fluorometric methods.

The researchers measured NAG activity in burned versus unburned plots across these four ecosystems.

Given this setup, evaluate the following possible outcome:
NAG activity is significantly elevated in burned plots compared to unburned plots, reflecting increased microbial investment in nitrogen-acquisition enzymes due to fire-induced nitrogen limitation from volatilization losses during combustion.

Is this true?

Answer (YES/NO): NO